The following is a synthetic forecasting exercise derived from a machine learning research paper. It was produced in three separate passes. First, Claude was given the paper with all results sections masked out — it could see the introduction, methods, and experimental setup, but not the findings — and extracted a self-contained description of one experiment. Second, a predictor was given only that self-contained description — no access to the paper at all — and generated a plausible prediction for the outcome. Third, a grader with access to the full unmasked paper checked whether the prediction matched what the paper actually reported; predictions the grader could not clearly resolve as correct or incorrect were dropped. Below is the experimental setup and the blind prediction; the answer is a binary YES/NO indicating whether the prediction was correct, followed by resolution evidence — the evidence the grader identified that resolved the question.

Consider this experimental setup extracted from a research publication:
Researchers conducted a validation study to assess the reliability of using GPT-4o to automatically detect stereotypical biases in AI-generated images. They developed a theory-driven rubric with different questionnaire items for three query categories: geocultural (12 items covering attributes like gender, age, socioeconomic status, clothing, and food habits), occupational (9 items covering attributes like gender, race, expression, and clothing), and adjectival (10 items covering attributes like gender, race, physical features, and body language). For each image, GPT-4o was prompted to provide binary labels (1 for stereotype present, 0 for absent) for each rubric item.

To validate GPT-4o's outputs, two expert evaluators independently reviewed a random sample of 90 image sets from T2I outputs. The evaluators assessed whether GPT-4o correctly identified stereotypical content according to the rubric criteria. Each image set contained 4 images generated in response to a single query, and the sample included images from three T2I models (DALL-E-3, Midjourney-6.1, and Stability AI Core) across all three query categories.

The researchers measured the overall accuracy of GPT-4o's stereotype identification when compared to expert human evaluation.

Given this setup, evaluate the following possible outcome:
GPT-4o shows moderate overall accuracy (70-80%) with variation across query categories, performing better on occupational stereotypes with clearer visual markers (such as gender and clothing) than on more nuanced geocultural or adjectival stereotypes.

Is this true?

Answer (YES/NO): NO